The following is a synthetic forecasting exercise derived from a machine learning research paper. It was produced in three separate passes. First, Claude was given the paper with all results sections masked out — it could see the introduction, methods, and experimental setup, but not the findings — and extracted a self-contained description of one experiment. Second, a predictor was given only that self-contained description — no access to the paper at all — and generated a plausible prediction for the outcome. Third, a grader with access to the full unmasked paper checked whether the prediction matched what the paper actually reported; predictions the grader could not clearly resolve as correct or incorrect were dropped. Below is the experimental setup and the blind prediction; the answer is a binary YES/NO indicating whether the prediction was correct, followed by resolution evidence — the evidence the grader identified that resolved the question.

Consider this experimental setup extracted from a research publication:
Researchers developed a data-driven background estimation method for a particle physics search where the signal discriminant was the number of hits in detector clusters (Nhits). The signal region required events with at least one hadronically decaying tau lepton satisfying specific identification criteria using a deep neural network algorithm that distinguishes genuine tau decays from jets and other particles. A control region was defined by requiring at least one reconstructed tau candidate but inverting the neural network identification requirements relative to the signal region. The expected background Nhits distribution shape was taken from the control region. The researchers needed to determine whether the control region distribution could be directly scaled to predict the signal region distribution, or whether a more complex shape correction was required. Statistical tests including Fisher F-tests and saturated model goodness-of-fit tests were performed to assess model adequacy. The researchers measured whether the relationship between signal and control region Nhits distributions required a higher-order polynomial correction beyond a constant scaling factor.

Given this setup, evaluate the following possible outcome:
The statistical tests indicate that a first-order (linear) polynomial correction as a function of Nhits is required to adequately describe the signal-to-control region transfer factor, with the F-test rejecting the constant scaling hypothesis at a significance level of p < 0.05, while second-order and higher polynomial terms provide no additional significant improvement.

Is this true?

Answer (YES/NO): NO